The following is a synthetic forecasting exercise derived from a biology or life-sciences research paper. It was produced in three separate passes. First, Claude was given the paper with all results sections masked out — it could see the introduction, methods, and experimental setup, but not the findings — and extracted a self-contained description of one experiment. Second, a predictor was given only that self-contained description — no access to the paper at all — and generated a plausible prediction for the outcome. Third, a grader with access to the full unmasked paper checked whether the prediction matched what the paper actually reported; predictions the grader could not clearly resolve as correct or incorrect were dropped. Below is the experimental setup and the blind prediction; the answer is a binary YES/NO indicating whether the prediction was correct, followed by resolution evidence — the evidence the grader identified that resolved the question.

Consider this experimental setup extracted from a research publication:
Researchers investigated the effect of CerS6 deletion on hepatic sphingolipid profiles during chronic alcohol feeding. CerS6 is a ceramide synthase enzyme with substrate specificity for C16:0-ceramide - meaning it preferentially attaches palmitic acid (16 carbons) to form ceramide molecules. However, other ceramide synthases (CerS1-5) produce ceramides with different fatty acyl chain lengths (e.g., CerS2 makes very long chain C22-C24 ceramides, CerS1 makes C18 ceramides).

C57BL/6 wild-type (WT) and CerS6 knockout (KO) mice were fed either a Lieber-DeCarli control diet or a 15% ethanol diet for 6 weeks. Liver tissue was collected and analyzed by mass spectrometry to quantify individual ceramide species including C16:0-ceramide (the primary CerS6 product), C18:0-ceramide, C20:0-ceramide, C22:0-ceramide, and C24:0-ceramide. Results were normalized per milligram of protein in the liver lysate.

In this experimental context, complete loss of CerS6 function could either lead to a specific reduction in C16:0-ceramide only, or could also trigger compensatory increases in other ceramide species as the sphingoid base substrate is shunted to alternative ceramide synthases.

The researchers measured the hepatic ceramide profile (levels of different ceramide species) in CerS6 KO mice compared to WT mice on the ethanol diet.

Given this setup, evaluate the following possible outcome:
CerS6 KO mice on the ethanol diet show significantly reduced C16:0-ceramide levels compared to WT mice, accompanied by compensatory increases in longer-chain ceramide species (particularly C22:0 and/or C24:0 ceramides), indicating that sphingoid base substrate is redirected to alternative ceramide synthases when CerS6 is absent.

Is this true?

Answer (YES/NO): YES